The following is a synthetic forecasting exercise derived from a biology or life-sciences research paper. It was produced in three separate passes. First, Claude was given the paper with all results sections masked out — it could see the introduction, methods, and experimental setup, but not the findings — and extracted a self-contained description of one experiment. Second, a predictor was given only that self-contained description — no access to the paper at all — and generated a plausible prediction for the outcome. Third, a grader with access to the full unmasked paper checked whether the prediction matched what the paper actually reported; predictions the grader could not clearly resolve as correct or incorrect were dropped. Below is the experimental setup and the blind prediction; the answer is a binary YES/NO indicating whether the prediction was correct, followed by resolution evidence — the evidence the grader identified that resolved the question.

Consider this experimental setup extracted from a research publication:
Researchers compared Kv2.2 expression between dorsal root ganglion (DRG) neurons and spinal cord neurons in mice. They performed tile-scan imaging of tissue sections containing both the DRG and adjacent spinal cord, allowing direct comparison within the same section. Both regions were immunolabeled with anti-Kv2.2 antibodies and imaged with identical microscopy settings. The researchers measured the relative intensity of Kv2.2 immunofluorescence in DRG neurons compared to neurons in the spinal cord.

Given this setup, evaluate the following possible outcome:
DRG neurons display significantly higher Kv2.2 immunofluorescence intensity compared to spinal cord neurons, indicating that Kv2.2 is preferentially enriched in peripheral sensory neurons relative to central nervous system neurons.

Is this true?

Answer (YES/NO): YES